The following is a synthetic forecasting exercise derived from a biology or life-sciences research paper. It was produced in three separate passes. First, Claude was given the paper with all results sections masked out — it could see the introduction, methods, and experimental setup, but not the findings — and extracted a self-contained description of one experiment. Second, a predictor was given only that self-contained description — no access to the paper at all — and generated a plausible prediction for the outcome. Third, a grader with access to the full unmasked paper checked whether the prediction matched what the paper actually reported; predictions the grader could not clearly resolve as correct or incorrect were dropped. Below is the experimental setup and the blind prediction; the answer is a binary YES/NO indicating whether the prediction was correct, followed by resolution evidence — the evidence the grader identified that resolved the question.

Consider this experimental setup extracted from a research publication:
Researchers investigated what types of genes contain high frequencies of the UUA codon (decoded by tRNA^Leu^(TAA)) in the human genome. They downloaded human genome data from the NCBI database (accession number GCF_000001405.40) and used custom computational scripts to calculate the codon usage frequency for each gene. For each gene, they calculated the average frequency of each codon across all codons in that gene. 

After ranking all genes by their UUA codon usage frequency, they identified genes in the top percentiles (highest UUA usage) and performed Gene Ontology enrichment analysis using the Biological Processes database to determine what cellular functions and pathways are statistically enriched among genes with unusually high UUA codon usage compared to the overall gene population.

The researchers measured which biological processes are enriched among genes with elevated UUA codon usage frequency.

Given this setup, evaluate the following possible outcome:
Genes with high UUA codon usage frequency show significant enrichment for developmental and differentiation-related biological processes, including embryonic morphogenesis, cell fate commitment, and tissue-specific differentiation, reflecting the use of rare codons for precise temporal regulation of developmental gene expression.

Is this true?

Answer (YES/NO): NO